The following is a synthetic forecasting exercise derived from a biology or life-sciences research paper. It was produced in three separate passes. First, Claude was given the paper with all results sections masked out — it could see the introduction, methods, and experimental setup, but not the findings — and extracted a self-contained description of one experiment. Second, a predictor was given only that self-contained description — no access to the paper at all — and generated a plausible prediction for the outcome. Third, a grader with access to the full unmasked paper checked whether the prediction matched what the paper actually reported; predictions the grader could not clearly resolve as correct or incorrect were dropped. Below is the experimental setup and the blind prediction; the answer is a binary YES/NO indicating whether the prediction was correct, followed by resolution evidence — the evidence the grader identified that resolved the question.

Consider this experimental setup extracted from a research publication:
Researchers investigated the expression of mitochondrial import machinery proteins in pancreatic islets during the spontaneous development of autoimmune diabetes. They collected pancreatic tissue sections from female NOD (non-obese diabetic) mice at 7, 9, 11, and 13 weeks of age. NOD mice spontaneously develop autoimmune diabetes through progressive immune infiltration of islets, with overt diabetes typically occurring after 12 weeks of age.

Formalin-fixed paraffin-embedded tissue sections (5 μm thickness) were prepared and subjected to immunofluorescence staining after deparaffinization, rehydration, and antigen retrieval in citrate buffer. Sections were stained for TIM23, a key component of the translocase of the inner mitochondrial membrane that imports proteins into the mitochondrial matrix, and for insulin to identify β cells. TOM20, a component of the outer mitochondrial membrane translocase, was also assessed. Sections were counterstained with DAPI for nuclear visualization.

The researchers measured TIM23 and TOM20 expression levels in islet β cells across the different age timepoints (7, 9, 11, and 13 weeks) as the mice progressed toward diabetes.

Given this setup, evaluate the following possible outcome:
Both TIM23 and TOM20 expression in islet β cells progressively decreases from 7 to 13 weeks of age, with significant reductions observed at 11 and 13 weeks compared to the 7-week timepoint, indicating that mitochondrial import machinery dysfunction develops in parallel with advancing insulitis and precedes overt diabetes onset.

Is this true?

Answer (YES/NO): NO